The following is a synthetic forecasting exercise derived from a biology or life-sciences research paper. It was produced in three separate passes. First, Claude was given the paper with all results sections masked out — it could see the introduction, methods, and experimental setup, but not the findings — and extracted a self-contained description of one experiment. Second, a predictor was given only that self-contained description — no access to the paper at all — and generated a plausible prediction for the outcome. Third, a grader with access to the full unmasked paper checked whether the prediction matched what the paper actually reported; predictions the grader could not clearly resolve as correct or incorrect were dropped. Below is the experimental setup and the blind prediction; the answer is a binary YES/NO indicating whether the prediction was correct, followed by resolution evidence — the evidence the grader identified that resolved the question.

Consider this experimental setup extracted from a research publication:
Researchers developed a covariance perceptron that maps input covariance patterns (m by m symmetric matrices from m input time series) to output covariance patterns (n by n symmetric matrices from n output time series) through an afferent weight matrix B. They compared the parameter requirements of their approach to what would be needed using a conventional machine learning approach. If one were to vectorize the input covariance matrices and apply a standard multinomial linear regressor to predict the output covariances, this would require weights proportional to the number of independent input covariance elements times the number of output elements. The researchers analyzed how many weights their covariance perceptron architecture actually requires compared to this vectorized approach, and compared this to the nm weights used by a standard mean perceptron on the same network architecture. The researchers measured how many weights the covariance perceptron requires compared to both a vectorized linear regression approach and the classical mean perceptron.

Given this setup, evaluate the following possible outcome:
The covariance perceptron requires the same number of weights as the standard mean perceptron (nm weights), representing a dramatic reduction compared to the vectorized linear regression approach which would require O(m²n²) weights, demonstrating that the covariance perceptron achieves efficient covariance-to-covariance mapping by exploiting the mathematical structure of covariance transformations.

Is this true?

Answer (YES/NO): NO